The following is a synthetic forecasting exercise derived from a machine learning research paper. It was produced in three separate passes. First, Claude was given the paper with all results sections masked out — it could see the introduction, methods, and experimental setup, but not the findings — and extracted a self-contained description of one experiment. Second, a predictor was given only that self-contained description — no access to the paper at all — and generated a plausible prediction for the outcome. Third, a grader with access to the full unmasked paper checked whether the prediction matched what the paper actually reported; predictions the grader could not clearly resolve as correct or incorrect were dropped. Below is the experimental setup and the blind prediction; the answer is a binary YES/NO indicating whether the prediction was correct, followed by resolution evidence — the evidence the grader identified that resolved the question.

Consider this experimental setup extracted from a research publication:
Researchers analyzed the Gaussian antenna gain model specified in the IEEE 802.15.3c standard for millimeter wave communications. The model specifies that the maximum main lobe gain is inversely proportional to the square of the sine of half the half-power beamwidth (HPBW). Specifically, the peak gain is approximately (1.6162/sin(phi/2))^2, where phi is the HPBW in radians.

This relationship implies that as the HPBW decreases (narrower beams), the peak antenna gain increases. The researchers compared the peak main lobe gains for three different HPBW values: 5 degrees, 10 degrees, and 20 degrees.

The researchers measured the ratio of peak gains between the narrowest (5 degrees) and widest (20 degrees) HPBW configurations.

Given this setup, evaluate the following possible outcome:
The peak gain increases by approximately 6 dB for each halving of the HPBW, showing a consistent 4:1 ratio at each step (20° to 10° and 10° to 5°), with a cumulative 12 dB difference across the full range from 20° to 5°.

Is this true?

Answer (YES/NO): YES